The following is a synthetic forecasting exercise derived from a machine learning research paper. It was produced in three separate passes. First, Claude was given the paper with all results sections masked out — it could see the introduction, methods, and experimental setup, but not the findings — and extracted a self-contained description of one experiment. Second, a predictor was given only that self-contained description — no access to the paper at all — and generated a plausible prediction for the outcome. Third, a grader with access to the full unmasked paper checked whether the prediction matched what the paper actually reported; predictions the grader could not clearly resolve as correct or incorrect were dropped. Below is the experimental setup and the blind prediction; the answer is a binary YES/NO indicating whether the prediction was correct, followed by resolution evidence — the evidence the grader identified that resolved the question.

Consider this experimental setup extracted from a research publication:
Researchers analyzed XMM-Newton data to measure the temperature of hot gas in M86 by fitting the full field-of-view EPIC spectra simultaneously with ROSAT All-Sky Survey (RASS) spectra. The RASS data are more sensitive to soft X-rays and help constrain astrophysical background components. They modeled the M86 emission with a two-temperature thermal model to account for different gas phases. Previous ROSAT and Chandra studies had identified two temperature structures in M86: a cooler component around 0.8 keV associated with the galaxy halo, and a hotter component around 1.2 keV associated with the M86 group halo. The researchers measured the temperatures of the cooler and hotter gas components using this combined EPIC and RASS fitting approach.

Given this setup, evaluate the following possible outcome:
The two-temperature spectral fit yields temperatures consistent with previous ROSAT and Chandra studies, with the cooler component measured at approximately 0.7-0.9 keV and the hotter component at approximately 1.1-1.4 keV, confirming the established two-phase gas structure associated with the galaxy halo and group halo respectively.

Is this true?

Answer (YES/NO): NO